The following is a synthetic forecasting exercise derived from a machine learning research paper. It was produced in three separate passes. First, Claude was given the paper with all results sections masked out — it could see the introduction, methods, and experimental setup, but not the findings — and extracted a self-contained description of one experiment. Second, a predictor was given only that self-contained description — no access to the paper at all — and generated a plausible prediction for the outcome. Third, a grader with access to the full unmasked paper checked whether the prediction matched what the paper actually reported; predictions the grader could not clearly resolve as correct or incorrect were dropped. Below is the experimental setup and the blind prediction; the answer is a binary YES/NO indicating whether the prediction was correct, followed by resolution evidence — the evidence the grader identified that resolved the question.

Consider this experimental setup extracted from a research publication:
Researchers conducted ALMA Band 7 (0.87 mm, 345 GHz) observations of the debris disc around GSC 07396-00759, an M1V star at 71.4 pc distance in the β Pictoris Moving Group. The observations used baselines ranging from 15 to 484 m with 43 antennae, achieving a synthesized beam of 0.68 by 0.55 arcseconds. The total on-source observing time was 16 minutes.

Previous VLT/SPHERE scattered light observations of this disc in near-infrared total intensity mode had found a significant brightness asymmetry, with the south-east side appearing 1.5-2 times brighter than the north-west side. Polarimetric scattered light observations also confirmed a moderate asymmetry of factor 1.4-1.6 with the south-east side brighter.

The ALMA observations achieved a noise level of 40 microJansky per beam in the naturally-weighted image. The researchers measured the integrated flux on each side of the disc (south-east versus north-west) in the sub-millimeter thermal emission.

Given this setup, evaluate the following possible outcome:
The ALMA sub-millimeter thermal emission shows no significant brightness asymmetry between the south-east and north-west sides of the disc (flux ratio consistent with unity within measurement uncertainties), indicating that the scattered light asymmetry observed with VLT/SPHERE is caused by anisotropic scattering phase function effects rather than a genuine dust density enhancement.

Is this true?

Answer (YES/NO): NO